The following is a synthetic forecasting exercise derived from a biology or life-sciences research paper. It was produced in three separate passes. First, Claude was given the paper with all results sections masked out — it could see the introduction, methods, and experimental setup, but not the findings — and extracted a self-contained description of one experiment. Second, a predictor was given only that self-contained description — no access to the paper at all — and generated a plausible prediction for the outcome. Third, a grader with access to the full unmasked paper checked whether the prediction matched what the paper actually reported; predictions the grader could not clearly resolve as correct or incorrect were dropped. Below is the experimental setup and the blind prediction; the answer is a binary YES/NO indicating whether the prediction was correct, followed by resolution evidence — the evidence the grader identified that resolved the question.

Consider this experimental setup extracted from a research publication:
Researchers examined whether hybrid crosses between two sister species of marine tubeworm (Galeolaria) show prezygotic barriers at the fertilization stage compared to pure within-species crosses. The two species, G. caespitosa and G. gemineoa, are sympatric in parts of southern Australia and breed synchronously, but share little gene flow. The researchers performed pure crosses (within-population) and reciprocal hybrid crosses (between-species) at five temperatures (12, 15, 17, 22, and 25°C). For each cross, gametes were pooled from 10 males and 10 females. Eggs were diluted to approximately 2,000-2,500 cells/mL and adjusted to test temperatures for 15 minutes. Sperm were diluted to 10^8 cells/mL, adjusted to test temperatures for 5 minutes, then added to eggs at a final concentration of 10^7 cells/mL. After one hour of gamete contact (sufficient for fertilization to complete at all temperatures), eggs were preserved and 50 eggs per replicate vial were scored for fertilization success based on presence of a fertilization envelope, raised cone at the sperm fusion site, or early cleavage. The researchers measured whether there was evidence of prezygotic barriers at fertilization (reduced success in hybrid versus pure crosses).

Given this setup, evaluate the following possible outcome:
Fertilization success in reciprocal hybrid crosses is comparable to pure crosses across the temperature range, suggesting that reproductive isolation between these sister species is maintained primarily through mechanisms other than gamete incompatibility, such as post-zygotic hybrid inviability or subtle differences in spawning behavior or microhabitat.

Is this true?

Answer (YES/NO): NO